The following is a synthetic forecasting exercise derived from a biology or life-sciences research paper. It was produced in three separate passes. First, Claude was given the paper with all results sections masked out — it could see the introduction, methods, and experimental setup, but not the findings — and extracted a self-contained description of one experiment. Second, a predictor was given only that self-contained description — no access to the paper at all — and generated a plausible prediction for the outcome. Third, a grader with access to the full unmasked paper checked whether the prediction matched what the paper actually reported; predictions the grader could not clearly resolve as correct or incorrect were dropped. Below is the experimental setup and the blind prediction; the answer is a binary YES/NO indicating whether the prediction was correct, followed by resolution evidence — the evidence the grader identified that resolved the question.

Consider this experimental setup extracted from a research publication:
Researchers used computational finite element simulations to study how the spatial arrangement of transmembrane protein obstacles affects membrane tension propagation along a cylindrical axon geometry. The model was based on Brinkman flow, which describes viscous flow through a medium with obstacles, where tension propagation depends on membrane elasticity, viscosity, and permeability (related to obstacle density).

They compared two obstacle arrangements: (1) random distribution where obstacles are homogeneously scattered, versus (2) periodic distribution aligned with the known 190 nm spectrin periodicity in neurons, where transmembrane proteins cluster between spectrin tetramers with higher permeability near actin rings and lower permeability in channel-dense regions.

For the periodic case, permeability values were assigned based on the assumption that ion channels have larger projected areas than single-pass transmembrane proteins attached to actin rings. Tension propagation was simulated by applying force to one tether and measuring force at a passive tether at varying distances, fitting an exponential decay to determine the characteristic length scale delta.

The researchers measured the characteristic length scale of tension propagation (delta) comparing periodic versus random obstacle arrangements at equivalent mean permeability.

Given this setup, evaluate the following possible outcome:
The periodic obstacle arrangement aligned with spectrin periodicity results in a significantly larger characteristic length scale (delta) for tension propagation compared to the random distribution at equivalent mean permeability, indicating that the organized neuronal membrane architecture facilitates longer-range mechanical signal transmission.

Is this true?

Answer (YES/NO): NO